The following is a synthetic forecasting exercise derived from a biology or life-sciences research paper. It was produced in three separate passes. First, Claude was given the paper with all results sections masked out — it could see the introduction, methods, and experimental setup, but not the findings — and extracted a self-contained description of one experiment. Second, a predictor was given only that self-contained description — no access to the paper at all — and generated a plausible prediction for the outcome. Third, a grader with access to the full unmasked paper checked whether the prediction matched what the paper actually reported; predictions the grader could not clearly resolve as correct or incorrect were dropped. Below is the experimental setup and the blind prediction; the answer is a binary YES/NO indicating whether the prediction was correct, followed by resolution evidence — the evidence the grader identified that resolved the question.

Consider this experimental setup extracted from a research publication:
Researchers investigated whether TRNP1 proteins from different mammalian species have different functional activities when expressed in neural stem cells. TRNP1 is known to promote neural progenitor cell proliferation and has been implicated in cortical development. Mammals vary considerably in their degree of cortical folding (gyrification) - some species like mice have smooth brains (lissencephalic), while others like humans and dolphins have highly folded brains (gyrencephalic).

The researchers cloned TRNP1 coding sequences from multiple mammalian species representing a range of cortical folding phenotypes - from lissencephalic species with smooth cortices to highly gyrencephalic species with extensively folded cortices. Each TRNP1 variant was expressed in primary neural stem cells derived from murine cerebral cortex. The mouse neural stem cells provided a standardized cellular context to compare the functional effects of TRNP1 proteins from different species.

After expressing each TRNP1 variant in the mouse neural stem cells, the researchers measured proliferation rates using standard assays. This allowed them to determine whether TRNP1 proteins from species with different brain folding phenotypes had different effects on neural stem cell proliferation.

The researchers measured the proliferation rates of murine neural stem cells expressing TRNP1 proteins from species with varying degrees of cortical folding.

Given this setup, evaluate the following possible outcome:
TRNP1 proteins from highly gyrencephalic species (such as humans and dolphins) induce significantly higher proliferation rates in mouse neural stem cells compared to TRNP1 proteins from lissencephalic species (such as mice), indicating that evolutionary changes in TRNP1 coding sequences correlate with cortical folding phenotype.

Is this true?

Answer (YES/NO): YES